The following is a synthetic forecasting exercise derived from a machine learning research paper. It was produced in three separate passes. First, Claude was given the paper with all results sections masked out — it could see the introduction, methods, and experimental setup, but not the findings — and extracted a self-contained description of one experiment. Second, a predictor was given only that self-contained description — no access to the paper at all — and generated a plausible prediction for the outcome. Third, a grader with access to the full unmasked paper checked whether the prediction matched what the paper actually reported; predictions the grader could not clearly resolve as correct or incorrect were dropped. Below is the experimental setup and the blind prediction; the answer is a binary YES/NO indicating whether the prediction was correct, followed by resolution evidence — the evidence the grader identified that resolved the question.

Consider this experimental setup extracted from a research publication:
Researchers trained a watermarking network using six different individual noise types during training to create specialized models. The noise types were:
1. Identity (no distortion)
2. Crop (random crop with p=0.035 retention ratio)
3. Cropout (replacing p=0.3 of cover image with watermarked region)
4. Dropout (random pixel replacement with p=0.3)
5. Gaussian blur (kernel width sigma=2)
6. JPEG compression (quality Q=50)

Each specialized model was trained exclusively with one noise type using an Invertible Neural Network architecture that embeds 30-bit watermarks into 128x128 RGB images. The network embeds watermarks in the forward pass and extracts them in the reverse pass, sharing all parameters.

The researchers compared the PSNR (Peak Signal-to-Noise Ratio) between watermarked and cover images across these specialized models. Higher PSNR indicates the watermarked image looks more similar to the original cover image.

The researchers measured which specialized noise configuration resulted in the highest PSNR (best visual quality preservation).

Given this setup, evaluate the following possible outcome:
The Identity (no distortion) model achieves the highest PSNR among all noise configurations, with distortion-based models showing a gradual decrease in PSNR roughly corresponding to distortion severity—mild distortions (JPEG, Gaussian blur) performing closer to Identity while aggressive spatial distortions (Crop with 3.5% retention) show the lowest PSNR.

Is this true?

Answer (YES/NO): NO